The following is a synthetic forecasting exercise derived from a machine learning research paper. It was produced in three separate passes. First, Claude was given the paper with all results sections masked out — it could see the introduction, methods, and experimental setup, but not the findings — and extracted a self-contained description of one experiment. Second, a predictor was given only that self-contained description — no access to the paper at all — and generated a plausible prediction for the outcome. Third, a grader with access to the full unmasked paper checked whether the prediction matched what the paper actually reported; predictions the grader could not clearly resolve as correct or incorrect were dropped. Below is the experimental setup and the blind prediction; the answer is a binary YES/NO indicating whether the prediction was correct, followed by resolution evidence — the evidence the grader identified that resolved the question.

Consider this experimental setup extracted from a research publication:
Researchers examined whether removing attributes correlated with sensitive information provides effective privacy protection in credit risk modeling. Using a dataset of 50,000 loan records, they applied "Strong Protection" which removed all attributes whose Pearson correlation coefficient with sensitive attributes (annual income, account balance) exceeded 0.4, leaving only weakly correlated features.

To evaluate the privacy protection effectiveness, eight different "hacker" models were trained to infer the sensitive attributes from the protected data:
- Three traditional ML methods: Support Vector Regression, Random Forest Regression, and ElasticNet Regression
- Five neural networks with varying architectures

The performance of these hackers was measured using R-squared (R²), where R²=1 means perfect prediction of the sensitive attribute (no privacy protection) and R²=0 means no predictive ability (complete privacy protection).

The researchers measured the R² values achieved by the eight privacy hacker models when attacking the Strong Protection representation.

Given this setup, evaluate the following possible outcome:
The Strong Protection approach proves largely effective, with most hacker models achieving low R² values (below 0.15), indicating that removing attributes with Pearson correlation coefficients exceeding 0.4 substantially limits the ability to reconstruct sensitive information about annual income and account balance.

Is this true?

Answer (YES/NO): NO